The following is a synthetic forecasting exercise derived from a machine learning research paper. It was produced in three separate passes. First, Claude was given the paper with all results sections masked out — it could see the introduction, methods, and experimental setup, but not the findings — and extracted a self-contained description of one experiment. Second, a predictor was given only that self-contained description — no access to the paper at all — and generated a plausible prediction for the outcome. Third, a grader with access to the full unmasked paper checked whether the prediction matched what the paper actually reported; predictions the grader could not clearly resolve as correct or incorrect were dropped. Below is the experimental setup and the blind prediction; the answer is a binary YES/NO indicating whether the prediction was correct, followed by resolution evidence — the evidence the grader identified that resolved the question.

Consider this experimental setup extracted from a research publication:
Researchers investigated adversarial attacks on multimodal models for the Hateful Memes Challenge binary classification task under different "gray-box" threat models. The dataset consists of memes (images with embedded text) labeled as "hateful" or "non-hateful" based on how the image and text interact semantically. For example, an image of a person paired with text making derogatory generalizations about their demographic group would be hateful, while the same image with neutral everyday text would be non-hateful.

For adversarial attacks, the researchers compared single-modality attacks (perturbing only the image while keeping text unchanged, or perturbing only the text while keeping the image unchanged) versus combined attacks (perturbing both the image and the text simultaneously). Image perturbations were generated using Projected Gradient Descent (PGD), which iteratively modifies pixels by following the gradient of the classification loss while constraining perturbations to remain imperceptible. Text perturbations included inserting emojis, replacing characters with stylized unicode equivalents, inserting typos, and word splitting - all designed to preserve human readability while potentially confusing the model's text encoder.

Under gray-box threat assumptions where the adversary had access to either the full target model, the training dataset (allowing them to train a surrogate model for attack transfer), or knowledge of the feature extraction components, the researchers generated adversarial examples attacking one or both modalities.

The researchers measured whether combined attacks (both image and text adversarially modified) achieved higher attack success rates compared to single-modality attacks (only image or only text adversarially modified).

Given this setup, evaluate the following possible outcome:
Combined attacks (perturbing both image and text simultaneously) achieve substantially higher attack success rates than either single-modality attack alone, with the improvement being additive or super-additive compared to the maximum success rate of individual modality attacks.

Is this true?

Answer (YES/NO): YES